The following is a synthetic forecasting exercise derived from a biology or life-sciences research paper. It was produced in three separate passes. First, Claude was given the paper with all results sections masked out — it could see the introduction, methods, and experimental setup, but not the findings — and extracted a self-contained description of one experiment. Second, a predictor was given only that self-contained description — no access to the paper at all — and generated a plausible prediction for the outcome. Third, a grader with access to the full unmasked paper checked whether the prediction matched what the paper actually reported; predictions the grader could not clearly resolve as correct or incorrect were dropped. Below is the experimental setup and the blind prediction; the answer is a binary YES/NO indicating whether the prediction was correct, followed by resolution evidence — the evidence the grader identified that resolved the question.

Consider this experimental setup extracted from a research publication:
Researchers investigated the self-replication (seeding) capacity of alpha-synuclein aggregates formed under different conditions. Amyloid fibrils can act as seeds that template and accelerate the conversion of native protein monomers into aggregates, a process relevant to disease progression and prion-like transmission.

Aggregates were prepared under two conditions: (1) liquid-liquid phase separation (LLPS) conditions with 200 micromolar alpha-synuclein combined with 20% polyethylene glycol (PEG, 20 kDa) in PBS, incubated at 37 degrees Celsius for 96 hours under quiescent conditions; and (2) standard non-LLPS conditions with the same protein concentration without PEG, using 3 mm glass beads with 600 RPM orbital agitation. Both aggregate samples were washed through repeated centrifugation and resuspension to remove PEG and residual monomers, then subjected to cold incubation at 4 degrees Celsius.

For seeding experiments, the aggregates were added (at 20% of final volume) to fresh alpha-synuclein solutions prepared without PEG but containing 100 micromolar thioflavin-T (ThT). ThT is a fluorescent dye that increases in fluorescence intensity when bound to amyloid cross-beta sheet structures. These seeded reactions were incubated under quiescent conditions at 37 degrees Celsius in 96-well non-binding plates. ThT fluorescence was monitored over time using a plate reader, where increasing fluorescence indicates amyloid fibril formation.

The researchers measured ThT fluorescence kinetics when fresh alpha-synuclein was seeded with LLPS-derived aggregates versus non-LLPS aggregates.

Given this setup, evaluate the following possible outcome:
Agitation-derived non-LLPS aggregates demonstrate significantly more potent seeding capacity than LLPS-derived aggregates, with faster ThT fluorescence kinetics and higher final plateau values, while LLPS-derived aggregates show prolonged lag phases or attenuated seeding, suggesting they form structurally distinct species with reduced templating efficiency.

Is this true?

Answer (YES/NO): YES